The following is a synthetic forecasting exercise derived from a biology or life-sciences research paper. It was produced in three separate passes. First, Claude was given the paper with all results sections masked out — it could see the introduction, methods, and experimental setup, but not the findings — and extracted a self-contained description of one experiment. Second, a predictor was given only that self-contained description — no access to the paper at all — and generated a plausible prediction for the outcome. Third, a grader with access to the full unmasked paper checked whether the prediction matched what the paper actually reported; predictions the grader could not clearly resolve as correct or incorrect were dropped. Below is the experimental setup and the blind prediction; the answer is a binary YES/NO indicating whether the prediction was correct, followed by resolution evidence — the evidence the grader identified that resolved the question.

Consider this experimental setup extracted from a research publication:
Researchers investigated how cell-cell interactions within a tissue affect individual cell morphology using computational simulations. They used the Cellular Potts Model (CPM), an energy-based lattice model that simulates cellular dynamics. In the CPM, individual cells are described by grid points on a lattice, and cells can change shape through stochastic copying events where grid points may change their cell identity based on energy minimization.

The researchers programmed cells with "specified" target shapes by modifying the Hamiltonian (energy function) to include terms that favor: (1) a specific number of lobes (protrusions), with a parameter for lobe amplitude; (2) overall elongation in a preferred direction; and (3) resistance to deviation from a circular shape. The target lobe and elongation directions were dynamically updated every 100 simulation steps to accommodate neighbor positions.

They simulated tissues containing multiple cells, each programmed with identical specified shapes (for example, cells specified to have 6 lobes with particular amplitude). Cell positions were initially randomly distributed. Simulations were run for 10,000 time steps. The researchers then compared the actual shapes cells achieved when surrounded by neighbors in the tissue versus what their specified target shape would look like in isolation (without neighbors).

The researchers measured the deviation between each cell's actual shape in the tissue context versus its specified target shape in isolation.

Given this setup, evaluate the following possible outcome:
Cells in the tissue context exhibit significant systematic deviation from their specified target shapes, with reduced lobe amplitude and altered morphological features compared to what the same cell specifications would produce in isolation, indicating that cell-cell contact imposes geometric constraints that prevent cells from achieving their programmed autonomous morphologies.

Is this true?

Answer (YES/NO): YES